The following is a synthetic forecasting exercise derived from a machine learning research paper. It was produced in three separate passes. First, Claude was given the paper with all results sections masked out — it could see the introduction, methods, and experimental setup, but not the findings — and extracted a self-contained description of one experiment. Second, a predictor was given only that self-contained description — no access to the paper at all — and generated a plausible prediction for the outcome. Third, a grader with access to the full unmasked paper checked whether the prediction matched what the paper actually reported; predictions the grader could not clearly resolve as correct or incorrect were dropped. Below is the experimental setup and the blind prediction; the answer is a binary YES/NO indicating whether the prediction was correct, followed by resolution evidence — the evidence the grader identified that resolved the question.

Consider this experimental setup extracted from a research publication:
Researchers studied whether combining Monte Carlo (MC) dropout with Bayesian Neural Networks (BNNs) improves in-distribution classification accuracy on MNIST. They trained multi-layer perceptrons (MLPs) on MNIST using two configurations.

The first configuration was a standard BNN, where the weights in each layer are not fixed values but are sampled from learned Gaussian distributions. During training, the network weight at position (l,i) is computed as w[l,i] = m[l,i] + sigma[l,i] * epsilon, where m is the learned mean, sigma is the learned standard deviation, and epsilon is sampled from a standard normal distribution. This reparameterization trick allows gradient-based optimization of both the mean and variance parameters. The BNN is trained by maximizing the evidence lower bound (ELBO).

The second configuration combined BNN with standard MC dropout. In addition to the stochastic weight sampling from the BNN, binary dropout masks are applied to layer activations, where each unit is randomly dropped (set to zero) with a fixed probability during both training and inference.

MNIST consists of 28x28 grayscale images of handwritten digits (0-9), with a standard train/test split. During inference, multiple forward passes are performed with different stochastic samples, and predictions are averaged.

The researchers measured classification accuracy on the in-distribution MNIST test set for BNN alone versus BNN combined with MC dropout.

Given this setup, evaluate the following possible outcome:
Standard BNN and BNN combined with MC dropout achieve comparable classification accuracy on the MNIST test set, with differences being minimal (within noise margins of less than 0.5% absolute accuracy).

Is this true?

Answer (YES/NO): NO